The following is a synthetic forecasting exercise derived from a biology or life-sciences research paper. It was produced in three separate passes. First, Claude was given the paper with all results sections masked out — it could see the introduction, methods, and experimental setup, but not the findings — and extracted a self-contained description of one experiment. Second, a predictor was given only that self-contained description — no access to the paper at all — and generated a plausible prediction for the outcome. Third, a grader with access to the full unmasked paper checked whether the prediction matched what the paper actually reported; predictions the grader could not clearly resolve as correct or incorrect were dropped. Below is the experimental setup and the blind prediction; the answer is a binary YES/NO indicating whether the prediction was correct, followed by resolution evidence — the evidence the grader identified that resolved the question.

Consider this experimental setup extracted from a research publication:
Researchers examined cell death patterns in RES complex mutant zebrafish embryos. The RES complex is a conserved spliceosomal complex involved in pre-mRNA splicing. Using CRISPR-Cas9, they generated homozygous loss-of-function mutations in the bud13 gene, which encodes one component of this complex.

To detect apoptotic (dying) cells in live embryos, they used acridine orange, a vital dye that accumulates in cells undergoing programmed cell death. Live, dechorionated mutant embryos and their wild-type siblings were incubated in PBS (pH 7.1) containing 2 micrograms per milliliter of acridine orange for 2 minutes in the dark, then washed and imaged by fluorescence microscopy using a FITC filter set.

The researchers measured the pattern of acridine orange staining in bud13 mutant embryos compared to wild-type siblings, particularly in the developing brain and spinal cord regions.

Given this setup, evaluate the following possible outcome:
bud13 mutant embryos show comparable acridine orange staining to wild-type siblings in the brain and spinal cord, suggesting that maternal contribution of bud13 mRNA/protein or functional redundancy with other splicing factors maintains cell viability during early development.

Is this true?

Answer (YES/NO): NO